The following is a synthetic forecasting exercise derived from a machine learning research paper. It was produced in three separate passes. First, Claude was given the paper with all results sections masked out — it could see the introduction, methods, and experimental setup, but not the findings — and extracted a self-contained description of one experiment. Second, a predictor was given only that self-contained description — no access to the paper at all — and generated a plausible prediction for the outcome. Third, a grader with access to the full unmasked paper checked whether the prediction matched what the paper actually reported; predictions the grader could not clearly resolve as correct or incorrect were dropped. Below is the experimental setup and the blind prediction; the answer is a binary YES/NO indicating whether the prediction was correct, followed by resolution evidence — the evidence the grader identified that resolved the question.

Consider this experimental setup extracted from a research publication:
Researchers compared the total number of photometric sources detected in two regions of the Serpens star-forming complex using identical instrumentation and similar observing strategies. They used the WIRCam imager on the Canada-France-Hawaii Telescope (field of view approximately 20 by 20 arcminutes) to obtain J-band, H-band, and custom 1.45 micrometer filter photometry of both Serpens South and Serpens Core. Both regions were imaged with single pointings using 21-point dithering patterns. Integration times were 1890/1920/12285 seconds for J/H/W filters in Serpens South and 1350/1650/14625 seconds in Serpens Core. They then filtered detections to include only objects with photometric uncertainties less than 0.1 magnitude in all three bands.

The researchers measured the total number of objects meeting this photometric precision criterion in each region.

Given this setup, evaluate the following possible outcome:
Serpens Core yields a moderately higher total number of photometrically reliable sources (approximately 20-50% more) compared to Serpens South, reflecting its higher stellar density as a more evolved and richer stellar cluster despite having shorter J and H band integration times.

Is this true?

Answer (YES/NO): NO